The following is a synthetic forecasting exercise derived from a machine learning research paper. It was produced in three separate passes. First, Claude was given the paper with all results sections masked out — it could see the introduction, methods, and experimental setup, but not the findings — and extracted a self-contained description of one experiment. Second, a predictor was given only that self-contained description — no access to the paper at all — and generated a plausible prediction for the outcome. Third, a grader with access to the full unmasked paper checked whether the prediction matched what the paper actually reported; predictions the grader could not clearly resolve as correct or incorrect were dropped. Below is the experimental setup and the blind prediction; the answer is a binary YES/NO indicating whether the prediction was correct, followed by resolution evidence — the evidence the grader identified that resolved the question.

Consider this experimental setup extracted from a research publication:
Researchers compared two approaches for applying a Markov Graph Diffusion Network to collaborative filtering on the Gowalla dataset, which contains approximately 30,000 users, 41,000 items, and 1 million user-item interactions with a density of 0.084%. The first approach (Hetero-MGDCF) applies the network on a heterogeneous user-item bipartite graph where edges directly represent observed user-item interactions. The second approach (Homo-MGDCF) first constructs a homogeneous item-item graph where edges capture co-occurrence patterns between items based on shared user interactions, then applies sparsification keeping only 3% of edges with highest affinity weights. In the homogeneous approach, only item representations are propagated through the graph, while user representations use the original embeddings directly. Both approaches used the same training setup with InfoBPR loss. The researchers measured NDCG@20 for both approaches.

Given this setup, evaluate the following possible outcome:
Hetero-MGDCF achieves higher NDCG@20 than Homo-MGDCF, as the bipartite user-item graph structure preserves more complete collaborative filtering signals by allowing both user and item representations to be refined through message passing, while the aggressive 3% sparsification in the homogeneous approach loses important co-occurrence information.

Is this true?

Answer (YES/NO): YES